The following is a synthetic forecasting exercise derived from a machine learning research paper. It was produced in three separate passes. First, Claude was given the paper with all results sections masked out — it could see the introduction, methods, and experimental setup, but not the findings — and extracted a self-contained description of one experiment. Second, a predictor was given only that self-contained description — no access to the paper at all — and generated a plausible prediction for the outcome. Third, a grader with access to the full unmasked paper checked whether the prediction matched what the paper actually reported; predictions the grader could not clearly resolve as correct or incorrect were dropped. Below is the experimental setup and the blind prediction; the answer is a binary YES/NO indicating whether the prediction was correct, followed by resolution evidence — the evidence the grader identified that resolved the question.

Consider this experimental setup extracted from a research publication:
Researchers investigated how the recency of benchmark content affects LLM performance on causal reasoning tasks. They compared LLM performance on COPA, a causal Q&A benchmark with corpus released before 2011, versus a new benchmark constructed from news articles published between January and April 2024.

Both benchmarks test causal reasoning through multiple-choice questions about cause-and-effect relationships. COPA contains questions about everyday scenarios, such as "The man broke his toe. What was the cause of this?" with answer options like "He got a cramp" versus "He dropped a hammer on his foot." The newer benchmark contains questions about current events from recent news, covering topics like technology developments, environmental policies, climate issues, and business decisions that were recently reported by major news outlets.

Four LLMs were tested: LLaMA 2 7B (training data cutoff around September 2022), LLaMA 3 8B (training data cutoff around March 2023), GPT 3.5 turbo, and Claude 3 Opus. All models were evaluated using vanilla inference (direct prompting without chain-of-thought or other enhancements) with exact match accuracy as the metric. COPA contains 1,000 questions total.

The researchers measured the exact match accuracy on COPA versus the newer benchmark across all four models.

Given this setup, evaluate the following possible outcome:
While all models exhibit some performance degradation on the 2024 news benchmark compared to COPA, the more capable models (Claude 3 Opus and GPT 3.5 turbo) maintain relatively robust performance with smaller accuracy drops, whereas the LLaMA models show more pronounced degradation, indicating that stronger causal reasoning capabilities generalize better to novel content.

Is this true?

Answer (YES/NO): NO